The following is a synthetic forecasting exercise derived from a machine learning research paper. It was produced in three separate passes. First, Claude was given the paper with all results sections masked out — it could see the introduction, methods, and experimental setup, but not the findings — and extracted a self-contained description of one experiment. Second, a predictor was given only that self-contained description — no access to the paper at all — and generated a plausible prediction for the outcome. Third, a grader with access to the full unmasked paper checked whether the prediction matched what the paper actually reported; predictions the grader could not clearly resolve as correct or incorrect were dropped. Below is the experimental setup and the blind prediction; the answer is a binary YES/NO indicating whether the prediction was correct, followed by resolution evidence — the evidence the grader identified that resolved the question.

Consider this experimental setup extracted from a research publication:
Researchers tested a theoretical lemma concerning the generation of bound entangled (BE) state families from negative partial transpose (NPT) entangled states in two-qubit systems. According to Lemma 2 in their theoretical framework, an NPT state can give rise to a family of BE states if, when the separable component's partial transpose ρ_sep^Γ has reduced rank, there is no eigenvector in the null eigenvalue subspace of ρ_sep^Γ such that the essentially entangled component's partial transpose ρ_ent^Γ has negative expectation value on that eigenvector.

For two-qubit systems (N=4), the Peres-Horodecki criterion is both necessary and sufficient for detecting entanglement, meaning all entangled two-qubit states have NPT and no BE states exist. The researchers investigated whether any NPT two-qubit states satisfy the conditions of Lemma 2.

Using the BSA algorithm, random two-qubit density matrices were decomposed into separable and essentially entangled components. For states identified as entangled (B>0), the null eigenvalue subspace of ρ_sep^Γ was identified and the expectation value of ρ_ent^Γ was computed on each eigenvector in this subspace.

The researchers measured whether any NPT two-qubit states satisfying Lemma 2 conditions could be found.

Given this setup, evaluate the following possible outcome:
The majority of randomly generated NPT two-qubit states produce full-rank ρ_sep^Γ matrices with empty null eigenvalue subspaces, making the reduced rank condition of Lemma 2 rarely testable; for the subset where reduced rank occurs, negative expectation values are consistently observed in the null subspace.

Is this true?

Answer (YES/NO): NO